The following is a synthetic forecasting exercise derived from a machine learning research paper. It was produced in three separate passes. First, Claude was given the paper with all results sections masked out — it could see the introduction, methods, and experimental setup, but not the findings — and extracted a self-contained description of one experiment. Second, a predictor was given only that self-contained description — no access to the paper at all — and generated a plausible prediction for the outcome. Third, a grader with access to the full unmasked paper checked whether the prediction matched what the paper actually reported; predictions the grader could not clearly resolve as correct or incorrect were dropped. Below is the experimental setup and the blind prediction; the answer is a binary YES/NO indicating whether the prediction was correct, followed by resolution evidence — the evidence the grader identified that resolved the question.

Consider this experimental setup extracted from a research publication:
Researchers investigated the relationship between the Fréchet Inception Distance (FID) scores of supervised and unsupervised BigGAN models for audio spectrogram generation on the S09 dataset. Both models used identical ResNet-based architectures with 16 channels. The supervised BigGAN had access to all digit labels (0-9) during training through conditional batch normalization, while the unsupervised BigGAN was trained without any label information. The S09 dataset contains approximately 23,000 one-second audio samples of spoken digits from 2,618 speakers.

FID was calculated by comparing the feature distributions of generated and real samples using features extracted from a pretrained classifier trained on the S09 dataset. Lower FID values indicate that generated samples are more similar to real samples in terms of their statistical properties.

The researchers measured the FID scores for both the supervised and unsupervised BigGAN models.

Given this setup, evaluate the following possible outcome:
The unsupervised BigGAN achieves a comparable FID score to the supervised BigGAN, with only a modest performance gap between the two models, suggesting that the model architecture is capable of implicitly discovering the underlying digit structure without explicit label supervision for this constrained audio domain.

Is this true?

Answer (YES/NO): YES